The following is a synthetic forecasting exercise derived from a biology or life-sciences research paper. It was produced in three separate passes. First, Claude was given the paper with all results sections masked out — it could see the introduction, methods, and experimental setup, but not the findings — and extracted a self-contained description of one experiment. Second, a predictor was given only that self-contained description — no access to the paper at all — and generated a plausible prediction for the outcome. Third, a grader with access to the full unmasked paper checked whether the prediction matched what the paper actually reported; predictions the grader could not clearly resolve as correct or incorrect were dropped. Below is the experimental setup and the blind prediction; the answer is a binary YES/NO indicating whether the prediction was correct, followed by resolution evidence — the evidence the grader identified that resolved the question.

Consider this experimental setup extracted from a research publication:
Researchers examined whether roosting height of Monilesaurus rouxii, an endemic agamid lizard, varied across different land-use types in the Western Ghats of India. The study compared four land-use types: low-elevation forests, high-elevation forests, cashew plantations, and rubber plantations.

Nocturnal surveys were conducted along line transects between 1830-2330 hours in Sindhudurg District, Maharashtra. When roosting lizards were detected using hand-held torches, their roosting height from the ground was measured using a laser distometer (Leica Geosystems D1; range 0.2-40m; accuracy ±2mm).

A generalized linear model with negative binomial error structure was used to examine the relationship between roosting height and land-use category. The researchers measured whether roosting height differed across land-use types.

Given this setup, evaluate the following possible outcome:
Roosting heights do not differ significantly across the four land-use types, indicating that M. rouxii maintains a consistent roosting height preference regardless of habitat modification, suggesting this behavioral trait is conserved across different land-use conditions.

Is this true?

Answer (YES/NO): YES